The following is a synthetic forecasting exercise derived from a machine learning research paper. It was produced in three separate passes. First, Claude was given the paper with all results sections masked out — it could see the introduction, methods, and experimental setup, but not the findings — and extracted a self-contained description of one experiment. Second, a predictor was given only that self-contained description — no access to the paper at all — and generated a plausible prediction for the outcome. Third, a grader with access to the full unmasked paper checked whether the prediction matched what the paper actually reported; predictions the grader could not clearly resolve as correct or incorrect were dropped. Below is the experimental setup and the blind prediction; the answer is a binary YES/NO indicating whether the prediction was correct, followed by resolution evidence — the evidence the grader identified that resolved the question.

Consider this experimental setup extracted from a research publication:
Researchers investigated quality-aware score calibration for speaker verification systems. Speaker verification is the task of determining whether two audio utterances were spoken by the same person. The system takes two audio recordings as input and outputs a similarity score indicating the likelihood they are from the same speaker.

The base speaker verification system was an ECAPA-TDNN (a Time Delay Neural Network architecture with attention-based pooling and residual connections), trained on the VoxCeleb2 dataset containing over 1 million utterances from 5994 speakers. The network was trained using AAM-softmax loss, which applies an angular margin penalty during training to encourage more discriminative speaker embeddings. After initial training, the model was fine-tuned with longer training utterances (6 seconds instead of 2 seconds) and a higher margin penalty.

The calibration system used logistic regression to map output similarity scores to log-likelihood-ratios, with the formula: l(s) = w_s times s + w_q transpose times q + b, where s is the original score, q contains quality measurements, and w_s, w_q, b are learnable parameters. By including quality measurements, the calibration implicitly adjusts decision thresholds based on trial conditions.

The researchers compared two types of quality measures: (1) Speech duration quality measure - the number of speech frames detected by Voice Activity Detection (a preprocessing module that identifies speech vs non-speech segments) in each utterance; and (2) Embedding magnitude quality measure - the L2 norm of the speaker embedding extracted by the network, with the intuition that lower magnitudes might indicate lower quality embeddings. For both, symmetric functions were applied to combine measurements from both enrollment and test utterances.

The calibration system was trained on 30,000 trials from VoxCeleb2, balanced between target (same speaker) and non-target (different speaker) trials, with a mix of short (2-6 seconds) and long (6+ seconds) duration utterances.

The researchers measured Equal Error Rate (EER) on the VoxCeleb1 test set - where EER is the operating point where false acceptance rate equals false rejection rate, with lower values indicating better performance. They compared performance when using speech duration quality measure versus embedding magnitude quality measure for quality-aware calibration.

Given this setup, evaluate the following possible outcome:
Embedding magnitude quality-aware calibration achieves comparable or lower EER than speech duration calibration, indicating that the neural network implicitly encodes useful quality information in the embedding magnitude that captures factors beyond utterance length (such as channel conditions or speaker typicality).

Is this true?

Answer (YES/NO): NO